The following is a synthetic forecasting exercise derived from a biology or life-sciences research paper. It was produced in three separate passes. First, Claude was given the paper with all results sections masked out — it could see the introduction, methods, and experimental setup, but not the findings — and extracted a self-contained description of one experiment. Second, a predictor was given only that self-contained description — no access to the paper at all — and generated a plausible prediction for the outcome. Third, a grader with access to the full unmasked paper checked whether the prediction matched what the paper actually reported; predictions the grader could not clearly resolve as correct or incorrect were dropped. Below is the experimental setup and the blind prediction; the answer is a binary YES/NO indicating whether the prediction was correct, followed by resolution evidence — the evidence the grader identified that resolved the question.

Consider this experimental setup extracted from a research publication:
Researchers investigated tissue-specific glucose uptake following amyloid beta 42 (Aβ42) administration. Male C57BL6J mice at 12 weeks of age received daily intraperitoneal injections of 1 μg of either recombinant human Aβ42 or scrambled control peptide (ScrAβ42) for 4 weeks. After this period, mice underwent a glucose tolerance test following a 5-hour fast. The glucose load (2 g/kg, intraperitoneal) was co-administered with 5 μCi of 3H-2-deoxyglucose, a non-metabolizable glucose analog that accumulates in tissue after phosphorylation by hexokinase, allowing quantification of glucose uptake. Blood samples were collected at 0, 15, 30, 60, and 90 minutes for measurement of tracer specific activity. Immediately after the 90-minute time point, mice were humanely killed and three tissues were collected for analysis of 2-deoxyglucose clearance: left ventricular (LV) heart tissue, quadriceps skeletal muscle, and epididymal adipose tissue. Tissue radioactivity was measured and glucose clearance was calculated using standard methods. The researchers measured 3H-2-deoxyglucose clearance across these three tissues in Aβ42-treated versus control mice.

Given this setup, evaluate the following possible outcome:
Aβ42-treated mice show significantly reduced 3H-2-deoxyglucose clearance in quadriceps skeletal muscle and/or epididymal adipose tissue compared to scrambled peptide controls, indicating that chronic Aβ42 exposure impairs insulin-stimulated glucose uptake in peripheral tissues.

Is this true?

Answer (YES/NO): NO